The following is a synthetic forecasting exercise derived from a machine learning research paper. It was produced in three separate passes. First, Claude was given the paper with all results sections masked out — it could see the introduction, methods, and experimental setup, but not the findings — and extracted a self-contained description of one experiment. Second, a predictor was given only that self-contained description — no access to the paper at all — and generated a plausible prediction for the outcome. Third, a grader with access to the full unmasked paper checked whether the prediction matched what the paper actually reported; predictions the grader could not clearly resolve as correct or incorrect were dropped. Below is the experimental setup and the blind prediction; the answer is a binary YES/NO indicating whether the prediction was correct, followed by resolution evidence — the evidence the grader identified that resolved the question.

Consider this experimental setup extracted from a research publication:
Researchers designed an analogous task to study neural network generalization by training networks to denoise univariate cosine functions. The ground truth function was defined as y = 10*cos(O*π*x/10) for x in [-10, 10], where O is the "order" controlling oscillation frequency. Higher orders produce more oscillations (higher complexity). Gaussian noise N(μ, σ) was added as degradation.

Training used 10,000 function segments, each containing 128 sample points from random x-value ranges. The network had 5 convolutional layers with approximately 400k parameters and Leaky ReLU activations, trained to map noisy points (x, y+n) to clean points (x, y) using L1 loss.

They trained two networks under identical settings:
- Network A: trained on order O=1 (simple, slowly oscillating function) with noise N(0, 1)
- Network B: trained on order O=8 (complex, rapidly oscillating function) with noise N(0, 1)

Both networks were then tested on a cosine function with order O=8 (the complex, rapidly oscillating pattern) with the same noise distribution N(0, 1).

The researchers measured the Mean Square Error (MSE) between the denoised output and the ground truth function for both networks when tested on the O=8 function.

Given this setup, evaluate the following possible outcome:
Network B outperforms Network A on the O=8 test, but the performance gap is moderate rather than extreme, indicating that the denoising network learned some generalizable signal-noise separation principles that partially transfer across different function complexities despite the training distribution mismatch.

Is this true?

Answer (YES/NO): NO